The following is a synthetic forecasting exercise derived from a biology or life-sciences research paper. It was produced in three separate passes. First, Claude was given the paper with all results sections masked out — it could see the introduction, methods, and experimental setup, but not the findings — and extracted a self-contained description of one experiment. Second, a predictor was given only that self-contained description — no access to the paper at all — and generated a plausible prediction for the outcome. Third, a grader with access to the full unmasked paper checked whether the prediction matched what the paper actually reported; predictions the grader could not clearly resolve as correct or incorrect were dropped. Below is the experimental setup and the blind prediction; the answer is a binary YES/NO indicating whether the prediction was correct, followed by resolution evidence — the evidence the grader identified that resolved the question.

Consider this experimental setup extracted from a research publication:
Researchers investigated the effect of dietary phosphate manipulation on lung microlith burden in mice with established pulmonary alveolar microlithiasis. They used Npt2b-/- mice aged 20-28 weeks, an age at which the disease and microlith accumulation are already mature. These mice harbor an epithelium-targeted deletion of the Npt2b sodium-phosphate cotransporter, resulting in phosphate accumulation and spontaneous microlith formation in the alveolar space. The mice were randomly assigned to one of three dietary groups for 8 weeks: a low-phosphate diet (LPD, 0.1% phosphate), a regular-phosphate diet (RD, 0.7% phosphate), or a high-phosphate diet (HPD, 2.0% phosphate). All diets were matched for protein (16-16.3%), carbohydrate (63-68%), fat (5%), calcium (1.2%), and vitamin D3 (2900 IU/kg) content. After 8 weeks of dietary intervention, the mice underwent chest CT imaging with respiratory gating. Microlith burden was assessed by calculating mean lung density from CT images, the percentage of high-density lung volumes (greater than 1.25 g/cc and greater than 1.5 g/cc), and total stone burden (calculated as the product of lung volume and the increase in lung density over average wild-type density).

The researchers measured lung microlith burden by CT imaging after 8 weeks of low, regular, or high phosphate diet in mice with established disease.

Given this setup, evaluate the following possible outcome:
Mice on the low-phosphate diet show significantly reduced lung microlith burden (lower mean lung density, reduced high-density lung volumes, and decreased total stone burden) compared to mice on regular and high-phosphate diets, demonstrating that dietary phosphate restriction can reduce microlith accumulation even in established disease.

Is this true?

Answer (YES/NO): YES